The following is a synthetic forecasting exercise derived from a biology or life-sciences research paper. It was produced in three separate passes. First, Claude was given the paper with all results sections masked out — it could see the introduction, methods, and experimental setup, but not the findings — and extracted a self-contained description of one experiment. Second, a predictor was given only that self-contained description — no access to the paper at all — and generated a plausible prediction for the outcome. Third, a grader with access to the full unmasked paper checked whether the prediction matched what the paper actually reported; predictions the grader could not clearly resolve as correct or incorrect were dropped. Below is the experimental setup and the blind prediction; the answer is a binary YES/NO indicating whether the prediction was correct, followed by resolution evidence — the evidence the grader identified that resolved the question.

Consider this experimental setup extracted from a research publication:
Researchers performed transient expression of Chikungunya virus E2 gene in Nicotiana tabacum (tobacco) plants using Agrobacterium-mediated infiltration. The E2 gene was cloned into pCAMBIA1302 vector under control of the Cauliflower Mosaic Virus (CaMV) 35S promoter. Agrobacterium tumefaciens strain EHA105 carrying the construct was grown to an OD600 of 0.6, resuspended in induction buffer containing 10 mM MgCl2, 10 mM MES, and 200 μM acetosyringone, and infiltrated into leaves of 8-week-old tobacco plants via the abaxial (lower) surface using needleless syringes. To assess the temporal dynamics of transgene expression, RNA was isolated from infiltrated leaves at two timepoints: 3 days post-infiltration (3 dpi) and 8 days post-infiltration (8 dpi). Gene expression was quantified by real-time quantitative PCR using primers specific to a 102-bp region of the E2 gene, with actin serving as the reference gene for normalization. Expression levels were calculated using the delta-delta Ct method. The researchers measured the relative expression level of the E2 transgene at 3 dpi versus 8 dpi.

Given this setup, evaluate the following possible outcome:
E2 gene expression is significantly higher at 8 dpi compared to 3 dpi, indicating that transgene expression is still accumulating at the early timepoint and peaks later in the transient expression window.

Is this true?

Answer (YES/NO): NO